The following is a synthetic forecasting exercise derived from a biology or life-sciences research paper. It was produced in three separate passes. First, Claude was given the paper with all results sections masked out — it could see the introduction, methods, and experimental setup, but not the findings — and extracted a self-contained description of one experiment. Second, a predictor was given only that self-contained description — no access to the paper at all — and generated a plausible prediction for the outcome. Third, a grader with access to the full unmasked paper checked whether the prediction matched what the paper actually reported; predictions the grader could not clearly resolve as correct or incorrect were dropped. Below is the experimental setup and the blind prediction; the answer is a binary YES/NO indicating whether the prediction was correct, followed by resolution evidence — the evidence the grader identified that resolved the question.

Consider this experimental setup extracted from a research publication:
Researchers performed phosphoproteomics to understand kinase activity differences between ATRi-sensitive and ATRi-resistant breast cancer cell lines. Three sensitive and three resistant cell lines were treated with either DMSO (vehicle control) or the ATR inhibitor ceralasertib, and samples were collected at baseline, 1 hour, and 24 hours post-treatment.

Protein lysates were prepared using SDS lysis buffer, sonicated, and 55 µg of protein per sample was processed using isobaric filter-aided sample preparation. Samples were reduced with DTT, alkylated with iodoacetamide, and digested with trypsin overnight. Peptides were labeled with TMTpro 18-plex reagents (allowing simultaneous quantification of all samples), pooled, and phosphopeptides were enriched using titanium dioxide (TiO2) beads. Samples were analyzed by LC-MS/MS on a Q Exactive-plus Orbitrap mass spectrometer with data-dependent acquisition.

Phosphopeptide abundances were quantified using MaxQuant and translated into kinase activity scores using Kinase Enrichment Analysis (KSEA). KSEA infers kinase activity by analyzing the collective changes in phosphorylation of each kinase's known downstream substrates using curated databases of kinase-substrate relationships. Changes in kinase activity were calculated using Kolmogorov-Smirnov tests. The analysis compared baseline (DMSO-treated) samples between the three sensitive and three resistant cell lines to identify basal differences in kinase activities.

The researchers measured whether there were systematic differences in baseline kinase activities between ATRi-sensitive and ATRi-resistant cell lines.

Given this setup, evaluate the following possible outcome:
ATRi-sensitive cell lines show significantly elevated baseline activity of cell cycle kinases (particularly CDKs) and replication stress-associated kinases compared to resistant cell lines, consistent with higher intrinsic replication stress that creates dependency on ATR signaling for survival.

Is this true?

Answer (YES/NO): NO